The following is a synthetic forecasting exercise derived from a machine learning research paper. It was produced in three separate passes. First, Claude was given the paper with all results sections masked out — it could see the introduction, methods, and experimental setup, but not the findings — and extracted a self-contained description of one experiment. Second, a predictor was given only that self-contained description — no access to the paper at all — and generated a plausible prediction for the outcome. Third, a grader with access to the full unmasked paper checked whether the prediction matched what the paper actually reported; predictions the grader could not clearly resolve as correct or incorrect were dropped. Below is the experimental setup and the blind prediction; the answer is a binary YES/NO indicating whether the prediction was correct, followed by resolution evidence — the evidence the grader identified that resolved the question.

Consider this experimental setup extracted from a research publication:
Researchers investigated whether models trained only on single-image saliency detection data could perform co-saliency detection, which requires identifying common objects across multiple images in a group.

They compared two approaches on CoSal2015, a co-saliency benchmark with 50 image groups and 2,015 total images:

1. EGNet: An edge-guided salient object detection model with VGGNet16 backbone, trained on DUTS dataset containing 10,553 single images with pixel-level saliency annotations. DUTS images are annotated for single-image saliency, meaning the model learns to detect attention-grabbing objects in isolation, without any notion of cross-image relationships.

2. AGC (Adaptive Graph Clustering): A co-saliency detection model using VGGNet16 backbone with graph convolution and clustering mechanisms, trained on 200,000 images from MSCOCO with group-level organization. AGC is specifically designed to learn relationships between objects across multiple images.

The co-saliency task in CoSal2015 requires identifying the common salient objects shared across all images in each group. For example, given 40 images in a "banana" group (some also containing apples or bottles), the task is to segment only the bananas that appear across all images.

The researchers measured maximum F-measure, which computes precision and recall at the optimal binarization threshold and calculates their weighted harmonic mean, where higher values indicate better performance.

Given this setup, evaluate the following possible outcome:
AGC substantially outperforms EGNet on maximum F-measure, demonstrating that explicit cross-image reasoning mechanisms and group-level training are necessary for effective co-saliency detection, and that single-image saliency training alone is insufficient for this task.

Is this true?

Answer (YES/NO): NO